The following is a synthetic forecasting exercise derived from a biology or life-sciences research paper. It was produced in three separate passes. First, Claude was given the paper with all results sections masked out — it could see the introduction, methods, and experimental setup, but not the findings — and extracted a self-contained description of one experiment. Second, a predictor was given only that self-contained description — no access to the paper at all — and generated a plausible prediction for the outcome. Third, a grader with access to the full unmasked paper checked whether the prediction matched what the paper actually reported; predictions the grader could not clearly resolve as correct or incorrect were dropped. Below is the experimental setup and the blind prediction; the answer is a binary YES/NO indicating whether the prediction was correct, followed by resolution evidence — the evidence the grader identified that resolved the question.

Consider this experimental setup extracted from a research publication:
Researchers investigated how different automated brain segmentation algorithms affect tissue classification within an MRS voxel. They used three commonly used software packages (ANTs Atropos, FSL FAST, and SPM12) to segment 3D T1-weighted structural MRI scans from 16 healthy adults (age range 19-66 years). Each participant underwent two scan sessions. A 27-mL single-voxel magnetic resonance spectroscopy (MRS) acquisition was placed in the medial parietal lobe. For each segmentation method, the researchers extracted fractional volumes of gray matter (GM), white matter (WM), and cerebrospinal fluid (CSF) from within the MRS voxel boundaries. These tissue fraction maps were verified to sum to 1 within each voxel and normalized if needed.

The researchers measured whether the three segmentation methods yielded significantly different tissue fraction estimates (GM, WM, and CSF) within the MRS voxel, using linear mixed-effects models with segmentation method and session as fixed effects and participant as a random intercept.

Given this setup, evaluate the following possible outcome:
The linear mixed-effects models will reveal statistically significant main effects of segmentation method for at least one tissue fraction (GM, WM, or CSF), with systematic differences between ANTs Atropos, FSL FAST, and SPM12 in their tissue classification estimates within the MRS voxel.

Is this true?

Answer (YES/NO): YES